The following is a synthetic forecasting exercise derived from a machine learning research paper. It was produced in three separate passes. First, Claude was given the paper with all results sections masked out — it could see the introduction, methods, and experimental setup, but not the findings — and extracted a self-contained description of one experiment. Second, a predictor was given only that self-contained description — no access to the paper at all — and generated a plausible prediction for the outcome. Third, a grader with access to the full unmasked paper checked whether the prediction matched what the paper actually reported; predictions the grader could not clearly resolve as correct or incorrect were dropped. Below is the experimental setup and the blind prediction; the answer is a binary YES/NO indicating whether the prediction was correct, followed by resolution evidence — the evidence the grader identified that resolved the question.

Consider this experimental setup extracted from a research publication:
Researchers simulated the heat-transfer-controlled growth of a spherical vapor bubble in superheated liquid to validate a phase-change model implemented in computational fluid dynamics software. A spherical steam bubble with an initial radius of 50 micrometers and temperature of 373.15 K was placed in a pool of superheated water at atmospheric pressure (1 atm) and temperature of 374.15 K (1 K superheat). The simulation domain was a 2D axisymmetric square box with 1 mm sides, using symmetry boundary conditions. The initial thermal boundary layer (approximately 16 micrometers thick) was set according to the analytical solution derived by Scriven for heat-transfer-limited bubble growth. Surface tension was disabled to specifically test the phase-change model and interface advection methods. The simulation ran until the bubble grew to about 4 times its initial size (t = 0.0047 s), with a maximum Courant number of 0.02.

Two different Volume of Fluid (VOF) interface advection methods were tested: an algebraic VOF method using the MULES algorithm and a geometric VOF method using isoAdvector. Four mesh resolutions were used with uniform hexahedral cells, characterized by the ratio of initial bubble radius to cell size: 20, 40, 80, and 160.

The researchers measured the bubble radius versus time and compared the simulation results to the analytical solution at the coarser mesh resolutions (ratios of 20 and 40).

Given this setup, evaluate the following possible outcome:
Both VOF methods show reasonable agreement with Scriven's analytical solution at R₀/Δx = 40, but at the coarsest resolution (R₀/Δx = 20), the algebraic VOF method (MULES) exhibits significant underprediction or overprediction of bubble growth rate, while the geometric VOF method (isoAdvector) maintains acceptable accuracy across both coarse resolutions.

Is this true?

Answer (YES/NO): NO